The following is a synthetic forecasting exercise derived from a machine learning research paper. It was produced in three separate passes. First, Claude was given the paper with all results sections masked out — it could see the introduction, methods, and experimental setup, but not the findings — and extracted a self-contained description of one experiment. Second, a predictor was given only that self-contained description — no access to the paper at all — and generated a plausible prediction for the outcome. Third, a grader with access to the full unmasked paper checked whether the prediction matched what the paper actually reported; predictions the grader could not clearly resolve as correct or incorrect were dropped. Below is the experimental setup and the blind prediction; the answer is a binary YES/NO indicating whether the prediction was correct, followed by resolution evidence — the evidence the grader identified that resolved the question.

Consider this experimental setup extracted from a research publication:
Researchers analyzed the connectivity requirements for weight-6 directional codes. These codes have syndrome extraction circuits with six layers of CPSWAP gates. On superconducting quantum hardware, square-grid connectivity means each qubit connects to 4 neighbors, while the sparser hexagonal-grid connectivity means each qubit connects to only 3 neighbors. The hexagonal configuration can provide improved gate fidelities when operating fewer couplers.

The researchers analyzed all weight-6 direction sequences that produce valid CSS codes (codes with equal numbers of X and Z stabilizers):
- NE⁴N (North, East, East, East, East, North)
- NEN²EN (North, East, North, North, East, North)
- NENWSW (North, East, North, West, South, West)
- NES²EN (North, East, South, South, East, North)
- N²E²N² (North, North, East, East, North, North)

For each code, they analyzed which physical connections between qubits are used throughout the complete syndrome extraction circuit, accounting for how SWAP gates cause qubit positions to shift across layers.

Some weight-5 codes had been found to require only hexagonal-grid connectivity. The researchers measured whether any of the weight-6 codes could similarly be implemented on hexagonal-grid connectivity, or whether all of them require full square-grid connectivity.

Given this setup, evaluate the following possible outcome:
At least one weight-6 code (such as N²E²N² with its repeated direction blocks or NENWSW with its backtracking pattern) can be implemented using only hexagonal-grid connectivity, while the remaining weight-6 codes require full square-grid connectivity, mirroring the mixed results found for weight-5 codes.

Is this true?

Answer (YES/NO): NO